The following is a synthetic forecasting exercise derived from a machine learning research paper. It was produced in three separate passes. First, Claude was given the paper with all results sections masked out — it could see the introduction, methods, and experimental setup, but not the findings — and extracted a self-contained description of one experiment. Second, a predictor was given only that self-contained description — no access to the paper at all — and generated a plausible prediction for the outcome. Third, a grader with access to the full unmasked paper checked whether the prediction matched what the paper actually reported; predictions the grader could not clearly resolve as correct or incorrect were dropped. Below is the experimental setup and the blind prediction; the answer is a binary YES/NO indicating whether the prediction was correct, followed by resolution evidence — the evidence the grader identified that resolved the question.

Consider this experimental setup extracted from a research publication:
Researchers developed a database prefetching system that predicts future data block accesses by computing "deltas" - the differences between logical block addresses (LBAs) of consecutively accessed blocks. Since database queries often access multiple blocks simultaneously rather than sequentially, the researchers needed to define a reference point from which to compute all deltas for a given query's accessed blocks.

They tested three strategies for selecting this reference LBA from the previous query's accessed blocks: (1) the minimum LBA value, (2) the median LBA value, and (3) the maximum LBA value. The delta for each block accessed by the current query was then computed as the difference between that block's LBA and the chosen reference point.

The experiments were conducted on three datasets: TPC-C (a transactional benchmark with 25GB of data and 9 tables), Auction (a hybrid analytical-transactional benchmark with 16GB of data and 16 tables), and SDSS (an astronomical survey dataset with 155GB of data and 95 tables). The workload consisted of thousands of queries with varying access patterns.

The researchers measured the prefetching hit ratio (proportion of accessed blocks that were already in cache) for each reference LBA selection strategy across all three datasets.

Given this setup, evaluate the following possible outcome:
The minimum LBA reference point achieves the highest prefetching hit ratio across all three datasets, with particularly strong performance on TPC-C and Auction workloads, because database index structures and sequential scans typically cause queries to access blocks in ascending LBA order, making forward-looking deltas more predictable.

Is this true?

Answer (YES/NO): YES